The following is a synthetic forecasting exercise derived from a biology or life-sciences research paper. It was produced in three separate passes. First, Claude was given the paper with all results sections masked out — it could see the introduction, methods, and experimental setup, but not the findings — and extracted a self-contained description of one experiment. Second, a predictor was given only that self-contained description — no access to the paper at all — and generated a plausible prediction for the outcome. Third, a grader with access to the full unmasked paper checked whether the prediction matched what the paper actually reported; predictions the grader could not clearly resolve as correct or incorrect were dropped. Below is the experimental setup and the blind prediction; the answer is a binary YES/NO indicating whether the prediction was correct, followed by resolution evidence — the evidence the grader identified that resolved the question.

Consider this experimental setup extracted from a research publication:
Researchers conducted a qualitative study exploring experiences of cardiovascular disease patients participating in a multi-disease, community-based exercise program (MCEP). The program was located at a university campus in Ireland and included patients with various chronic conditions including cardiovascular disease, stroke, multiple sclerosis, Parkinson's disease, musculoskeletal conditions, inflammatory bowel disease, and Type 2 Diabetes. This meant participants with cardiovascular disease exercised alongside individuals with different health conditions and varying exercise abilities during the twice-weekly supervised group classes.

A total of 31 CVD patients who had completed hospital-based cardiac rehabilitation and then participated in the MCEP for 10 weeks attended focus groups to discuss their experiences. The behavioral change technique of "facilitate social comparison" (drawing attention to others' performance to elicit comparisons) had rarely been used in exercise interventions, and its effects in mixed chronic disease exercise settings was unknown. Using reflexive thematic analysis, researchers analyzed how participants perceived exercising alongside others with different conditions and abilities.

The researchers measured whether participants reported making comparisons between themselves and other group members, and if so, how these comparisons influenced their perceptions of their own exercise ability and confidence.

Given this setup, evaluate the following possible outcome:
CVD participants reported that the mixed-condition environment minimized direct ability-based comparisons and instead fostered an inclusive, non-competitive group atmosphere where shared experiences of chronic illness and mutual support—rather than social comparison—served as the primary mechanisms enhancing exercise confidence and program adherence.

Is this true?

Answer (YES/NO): NO